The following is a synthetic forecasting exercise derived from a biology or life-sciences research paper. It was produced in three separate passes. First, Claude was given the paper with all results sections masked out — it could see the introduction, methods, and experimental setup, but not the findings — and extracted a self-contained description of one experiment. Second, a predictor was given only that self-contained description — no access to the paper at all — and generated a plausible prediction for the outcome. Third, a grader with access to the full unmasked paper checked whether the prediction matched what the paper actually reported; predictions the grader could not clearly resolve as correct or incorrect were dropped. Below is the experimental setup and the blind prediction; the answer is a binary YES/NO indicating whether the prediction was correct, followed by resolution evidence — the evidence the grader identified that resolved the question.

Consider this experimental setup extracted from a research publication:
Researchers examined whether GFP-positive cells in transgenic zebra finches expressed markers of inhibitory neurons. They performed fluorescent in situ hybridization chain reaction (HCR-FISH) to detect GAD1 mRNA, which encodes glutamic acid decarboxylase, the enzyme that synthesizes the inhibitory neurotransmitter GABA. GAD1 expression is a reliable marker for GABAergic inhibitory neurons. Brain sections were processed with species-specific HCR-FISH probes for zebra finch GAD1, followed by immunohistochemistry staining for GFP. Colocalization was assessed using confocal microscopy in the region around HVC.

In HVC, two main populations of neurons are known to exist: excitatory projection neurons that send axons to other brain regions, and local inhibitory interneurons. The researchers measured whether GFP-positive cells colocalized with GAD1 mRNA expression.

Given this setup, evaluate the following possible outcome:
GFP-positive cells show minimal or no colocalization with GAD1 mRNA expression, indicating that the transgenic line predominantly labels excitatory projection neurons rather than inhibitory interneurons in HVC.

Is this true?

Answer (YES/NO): NO